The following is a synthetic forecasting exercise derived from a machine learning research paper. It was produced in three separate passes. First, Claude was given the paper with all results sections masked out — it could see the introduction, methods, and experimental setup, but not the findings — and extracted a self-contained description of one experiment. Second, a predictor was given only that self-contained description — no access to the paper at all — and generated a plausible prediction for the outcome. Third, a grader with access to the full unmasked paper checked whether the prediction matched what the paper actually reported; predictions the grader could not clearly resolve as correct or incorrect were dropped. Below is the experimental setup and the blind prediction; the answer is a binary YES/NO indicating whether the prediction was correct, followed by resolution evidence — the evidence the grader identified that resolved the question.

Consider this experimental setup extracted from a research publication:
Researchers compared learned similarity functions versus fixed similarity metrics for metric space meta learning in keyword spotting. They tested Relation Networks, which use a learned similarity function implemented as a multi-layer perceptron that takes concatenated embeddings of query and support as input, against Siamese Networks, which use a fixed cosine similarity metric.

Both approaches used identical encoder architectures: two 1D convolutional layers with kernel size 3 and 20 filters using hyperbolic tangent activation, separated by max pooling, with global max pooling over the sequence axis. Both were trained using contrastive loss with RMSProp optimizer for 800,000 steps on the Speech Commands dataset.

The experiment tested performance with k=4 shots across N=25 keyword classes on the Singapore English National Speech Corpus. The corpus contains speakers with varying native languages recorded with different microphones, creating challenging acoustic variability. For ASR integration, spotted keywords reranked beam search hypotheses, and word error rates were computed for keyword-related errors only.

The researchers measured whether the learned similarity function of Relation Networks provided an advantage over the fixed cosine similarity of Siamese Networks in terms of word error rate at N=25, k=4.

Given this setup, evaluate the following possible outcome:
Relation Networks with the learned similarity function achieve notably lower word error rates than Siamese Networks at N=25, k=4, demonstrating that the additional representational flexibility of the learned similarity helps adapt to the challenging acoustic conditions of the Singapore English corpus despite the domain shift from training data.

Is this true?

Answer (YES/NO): NO